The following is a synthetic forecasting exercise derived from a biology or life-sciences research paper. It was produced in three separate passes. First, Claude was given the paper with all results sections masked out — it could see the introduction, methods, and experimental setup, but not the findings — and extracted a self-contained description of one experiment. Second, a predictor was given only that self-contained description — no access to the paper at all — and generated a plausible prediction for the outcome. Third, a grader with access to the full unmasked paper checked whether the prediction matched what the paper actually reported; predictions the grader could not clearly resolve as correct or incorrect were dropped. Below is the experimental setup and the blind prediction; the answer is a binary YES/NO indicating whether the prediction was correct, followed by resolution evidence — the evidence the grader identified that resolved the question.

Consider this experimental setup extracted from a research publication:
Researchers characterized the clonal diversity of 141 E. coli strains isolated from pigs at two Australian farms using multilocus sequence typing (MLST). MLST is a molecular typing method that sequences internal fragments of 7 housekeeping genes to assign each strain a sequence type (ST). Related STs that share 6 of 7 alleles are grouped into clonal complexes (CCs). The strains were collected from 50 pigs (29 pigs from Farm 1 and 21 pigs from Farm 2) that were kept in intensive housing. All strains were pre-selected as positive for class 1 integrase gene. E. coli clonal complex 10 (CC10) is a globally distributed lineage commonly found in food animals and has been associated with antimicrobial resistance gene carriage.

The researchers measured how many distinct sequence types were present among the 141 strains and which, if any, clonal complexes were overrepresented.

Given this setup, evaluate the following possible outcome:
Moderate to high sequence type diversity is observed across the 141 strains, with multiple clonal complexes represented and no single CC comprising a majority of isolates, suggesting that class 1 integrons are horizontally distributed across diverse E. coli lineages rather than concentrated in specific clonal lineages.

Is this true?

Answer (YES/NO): NO